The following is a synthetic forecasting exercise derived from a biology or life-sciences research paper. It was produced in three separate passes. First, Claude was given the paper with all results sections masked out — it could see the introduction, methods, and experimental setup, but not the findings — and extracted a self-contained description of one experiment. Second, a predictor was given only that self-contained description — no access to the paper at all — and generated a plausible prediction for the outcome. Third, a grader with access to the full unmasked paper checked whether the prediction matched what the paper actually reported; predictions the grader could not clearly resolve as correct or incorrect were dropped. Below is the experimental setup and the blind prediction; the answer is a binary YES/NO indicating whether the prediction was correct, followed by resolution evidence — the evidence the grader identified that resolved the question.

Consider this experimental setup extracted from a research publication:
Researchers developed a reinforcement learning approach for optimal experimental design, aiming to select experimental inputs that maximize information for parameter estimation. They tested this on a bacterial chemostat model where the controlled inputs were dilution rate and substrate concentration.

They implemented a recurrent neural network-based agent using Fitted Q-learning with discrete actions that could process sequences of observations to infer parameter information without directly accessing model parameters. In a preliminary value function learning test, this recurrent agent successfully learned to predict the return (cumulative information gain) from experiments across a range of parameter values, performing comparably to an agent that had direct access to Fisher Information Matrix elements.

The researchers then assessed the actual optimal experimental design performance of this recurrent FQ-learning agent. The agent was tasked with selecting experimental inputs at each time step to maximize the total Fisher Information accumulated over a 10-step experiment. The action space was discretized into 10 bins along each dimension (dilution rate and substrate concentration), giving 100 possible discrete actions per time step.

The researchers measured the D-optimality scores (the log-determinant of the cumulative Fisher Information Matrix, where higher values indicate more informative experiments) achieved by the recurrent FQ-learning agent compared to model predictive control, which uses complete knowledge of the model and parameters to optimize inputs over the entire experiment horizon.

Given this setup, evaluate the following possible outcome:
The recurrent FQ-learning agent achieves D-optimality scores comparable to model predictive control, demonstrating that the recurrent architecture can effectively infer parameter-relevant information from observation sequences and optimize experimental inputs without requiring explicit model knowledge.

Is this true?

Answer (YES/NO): NO